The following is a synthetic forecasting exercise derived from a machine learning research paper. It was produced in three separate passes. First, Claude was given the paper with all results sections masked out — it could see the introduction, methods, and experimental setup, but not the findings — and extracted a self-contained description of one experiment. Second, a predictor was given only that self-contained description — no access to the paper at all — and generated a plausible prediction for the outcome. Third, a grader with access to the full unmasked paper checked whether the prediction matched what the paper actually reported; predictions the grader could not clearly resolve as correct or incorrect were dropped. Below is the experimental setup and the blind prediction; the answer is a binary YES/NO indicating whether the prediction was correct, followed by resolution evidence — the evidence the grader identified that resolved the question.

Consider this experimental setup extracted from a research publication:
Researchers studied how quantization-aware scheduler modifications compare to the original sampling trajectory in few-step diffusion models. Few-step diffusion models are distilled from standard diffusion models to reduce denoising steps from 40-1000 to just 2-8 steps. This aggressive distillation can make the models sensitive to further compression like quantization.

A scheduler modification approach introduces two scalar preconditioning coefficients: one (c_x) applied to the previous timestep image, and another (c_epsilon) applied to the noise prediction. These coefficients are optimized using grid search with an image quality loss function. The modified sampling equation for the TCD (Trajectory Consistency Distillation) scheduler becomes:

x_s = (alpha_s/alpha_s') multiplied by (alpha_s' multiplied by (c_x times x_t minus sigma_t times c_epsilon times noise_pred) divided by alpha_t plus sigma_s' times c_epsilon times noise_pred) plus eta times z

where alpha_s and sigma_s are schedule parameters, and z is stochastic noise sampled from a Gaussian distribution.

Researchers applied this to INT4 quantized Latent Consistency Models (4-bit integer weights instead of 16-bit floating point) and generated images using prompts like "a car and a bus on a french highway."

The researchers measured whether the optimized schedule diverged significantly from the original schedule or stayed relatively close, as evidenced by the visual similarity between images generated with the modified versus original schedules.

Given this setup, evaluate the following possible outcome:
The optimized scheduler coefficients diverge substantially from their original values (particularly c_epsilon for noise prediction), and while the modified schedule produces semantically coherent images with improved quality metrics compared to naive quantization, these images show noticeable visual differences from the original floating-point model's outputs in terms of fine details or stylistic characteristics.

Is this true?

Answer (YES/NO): NO